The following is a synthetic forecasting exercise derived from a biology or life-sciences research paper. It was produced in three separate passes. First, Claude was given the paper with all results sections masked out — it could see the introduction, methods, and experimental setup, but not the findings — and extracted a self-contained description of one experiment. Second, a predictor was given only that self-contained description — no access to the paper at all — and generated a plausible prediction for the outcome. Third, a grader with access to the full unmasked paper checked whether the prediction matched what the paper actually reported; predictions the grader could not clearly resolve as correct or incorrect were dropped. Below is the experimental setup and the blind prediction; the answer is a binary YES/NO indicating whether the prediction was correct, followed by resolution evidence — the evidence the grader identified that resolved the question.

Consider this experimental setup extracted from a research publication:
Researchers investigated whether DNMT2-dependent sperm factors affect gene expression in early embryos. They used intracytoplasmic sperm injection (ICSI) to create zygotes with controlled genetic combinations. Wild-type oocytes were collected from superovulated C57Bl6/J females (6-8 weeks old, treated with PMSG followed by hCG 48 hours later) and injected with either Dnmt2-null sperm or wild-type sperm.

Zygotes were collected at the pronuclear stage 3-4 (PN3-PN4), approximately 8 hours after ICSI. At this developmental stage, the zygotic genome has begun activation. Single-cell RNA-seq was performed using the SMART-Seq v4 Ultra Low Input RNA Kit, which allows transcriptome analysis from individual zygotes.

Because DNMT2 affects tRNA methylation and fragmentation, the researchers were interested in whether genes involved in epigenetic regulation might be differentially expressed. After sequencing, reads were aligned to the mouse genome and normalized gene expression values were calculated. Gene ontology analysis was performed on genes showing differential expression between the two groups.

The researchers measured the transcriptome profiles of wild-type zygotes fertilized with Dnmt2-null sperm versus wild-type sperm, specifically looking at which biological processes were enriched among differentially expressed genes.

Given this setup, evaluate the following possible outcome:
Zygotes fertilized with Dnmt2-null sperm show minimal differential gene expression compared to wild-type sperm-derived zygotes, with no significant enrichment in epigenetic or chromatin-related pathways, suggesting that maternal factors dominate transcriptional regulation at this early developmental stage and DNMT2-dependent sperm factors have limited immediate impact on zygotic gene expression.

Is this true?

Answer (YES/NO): YES